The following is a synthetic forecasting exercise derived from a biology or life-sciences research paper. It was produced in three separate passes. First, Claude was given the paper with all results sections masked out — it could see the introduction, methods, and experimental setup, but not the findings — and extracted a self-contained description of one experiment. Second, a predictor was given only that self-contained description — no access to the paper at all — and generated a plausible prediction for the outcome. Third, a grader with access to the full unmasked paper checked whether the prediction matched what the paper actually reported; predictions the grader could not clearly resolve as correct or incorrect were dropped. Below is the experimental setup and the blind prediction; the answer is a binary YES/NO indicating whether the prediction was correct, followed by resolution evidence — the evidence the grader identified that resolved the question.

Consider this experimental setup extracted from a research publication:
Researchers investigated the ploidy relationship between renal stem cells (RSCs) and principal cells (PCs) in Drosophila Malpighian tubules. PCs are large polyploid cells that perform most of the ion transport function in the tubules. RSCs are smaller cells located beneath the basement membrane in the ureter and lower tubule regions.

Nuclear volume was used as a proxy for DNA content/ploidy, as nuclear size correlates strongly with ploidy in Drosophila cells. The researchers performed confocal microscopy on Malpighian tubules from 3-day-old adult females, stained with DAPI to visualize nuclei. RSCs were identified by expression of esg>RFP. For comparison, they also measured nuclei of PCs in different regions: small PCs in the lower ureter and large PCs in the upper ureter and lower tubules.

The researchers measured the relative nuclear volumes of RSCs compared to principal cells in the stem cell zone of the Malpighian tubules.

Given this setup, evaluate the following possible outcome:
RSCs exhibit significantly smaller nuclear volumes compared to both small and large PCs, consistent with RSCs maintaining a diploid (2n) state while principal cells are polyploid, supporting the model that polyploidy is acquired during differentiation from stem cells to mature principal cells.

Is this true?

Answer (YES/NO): YES